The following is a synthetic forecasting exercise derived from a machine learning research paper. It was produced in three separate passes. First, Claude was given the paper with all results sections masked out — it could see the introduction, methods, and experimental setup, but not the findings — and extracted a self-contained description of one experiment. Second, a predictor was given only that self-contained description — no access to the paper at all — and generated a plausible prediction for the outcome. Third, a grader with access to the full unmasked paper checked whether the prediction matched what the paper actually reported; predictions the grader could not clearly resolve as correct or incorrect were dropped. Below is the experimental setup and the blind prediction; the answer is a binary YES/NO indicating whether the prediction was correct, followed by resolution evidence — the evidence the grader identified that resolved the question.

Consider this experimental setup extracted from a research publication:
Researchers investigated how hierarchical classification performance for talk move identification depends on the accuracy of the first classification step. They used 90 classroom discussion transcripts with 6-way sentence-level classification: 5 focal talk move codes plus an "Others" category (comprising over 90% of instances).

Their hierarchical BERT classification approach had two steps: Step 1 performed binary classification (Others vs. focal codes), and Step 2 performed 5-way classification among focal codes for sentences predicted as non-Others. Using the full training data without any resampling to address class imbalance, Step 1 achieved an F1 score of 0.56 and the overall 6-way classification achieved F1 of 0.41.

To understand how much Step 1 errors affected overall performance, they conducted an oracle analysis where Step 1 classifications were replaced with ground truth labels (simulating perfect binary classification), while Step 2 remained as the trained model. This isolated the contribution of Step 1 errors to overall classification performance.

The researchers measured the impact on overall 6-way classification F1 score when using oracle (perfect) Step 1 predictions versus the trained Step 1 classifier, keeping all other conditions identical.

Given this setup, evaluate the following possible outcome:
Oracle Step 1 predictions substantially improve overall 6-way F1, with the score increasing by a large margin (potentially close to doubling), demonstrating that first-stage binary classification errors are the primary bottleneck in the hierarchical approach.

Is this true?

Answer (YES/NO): NO